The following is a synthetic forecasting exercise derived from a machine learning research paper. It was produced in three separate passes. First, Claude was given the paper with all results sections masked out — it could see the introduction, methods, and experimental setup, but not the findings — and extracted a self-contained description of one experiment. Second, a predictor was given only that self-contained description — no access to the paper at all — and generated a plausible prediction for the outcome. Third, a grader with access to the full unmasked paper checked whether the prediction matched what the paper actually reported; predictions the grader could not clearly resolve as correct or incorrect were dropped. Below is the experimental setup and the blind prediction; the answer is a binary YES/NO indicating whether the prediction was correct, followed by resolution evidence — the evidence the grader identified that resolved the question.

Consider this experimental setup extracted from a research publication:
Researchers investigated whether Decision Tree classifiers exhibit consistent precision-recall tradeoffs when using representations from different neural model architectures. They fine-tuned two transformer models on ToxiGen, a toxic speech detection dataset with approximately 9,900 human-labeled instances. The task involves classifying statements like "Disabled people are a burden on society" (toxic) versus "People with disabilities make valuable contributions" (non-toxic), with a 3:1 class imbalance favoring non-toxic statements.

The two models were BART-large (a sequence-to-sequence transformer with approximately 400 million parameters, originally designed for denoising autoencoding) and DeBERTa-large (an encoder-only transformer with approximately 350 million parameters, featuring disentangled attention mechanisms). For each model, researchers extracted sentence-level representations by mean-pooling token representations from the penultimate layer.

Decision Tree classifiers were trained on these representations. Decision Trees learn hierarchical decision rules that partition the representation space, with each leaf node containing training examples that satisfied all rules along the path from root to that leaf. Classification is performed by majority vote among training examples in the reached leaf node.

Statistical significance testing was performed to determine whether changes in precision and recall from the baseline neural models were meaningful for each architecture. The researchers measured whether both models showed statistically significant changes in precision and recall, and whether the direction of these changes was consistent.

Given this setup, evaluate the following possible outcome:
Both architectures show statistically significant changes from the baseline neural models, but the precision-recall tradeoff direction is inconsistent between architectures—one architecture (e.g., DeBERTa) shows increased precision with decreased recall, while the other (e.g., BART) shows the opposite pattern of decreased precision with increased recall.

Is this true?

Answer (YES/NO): NO